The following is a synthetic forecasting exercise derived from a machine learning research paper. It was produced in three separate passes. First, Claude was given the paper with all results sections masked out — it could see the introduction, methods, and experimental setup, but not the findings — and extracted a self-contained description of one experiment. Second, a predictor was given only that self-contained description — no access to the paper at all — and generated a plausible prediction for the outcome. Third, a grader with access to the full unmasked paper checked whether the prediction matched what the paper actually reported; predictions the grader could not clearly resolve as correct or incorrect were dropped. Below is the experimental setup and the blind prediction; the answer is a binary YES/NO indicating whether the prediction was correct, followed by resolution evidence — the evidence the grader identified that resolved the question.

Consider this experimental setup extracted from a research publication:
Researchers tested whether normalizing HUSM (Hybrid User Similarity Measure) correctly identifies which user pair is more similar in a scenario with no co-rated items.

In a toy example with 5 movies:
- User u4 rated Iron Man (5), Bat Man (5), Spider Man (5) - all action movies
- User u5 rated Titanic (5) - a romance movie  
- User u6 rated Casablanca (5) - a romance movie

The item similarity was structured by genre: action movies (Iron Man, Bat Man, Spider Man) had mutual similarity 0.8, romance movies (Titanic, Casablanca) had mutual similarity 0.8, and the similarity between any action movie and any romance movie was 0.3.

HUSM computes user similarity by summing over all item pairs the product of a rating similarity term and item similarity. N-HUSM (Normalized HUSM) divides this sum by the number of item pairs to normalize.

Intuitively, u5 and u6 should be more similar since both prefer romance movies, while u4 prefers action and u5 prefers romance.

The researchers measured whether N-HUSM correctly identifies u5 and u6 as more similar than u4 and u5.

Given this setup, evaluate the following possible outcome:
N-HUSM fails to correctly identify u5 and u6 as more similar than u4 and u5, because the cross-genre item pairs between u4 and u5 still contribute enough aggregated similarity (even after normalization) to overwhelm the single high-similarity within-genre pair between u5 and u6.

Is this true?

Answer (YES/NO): NO